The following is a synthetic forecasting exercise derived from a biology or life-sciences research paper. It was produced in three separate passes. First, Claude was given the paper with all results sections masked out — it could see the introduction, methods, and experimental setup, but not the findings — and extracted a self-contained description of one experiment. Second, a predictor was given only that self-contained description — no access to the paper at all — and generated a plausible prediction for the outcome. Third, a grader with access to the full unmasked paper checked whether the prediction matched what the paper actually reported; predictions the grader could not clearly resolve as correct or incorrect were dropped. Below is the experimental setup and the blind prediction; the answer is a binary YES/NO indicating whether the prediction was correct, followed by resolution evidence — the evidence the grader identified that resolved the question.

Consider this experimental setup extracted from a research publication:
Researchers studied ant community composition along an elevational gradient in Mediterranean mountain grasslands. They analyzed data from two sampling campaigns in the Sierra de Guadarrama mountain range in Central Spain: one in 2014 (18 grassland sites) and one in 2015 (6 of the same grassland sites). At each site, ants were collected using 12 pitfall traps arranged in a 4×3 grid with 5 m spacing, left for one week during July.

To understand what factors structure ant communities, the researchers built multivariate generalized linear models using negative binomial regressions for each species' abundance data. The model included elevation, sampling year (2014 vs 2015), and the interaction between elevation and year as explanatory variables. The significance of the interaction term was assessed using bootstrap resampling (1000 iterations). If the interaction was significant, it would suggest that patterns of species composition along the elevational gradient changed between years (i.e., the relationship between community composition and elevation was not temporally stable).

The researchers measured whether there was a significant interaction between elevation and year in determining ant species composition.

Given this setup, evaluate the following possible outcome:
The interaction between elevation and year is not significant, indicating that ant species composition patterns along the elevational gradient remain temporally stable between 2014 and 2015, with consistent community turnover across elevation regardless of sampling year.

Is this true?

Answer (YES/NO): YES